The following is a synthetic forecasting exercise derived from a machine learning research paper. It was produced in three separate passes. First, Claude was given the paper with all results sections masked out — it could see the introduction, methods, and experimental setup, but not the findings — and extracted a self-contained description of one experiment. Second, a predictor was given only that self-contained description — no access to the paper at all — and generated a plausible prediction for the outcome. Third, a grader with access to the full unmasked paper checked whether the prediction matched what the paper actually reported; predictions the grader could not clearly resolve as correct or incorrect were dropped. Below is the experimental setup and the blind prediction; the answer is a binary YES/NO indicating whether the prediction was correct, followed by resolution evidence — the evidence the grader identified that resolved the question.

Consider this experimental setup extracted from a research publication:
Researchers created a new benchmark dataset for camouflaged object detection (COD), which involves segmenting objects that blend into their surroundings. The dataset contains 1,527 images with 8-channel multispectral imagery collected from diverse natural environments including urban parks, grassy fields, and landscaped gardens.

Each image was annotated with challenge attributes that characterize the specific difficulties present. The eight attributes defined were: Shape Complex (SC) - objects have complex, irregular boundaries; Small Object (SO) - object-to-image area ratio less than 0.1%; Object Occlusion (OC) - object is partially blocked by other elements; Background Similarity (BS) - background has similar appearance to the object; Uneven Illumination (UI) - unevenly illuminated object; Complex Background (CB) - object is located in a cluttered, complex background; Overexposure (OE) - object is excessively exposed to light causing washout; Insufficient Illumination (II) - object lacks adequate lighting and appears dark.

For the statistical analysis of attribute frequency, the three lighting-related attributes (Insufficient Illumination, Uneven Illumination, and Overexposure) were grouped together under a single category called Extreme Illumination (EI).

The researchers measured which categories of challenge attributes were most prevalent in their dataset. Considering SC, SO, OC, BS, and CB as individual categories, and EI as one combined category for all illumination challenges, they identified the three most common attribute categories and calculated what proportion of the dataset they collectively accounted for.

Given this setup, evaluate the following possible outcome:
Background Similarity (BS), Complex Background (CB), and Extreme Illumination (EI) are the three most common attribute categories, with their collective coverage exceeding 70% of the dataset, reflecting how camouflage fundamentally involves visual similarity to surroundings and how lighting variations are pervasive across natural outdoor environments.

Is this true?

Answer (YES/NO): NO